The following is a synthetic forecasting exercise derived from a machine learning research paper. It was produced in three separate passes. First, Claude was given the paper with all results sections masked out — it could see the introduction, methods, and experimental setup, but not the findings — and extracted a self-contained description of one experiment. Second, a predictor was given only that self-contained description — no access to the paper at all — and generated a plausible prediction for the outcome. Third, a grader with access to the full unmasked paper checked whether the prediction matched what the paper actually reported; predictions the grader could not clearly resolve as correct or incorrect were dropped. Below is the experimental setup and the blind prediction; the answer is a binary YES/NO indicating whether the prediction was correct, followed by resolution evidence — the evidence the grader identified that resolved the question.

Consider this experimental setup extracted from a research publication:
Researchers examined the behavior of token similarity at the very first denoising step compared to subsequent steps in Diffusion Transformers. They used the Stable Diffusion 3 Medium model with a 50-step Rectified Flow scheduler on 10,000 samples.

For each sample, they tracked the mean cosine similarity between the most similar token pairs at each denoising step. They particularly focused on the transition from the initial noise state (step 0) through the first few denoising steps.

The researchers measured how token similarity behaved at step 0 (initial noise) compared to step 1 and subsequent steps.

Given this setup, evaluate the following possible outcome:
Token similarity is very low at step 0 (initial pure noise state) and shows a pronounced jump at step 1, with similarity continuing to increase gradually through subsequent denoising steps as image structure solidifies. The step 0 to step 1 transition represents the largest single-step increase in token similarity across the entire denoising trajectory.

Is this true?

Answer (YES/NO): NO